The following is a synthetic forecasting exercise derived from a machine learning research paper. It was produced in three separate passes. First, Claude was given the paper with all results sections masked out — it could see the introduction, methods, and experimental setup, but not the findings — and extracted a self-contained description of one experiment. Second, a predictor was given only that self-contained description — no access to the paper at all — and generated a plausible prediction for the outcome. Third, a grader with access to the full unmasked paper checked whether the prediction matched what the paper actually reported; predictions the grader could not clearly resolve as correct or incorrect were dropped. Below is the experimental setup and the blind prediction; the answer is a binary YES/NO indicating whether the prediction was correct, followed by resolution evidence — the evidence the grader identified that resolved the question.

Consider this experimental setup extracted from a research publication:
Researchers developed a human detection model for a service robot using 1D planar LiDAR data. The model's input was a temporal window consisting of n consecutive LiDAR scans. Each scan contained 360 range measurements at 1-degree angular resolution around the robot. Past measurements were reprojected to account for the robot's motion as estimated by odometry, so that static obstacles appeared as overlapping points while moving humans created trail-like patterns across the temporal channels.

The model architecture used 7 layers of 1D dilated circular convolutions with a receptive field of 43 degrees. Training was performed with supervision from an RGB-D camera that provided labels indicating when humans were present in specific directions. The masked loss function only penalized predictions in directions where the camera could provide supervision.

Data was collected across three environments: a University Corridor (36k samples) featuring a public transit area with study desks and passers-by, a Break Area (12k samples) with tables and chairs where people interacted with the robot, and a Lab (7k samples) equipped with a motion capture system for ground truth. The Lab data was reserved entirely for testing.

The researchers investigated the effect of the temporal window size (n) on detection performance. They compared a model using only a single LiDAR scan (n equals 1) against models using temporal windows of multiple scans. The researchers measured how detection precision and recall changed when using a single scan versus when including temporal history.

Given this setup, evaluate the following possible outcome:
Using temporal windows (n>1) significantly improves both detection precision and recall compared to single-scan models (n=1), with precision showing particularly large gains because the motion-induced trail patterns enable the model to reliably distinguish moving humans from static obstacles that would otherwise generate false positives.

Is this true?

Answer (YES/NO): NO